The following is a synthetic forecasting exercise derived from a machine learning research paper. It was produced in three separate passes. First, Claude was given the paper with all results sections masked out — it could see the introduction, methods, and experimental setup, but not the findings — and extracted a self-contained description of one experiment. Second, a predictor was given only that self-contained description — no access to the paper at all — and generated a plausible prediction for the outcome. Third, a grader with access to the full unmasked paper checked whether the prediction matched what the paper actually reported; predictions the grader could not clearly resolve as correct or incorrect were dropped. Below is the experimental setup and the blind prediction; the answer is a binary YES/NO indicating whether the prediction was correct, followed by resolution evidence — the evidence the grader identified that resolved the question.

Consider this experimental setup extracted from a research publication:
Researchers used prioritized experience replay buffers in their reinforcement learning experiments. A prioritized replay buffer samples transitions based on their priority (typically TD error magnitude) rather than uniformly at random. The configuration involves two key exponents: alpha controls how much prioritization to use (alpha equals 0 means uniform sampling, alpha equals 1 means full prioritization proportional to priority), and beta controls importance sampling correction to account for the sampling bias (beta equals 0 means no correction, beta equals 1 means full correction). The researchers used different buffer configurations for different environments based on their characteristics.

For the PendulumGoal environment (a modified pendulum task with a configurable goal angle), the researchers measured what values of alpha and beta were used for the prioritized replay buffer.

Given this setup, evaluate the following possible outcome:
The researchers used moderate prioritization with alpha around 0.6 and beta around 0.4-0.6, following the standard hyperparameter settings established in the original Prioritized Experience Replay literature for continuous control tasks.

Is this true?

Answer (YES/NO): NO